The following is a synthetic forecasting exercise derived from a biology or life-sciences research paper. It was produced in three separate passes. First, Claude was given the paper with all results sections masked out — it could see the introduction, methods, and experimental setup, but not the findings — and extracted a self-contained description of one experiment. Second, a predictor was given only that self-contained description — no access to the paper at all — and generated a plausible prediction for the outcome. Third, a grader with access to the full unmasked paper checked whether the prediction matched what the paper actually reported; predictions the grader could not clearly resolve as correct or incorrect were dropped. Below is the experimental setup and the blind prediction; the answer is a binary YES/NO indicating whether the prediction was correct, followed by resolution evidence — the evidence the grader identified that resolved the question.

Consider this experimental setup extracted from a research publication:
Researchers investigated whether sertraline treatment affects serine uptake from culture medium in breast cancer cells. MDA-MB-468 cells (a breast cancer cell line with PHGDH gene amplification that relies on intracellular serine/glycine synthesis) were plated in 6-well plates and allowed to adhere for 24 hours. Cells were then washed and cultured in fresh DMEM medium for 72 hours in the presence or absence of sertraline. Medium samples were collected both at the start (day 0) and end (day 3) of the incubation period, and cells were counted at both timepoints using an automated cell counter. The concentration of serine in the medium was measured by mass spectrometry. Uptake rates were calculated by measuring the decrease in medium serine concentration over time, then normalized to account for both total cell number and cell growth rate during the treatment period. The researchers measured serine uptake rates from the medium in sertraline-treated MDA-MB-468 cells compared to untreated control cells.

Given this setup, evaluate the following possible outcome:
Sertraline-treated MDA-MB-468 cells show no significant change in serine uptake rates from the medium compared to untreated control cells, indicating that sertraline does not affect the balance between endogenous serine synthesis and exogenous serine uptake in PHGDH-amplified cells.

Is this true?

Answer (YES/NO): NO